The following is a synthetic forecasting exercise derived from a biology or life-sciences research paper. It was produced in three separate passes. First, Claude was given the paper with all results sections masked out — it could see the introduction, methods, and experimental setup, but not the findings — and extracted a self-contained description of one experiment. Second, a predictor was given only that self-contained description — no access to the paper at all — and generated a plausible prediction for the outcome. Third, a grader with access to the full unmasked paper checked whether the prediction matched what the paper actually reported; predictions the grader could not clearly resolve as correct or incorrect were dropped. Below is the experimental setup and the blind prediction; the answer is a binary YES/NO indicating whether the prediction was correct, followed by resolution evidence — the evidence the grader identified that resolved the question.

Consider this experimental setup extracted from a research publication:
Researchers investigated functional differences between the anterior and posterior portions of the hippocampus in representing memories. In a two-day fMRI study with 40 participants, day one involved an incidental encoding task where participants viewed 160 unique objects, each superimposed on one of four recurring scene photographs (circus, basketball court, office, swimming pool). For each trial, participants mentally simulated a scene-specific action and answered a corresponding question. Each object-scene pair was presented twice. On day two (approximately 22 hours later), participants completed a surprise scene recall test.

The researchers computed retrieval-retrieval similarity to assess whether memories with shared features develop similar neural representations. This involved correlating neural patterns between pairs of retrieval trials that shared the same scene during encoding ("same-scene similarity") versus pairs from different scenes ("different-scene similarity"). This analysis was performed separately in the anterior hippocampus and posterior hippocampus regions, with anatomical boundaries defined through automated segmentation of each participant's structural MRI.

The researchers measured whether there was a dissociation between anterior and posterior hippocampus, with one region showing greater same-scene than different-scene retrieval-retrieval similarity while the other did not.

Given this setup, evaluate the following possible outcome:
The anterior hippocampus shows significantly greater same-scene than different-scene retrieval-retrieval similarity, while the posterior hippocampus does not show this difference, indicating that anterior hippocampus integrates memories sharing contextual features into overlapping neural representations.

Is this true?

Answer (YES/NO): NO